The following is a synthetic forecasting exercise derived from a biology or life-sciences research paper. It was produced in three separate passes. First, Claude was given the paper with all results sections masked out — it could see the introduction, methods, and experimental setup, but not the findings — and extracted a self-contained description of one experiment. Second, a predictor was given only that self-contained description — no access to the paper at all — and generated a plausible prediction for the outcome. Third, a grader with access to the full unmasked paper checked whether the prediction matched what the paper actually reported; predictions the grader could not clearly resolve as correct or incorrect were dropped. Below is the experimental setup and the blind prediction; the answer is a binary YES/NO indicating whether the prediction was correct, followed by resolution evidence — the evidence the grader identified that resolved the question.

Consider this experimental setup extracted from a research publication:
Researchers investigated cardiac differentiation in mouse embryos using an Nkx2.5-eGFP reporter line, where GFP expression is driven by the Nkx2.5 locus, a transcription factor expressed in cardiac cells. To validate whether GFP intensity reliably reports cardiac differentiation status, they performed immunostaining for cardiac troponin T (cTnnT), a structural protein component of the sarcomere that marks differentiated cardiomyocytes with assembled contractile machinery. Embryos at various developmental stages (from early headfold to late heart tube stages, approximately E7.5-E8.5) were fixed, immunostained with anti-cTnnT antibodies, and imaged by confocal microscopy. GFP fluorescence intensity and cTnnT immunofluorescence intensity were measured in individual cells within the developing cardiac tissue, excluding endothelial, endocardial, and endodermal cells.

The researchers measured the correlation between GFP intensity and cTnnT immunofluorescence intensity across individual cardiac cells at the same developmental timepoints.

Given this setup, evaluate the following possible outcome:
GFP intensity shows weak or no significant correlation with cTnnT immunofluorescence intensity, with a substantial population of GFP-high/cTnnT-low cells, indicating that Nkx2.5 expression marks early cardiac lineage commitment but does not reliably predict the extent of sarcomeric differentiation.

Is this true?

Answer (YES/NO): NO